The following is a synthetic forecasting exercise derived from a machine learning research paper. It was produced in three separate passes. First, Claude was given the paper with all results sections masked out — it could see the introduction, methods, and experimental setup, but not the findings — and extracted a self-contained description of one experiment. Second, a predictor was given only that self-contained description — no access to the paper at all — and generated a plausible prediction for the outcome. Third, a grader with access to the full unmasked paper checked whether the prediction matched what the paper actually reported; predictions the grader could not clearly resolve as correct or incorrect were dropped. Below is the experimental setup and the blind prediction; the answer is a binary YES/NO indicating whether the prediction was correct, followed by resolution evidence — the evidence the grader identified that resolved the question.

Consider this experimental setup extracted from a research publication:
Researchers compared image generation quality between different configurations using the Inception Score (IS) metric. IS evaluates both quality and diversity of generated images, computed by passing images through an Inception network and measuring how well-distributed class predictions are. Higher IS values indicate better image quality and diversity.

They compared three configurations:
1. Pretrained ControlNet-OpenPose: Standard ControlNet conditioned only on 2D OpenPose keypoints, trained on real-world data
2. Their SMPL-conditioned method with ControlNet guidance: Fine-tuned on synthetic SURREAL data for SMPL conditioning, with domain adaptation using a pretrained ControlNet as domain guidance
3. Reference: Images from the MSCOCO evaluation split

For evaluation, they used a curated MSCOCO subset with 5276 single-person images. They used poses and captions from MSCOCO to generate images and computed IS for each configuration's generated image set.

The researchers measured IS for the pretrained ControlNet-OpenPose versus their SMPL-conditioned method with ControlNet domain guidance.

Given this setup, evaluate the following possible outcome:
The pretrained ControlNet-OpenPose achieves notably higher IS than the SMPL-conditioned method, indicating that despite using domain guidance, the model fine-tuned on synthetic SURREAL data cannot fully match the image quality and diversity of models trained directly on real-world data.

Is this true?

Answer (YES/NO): NO